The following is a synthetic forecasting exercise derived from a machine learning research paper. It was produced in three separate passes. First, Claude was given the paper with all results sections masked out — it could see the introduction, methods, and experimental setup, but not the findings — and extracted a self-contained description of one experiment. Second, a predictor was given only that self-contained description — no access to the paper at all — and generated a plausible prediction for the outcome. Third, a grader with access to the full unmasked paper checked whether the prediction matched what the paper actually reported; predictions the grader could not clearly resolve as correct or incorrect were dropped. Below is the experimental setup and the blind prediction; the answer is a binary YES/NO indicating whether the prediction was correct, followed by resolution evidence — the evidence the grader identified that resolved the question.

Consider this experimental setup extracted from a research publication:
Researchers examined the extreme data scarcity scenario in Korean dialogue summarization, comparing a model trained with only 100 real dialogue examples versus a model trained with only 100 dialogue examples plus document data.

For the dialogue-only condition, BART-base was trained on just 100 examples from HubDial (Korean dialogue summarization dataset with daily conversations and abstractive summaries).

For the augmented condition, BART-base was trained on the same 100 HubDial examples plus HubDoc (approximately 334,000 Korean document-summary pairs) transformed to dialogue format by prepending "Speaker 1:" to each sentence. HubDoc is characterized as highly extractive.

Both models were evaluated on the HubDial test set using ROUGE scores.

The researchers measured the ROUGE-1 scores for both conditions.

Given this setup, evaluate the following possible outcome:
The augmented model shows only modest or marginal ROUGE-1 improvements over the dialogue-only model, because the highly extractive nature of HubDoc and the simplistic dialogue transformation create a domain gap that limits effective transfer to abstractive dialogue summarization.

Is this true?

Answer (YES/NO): NO